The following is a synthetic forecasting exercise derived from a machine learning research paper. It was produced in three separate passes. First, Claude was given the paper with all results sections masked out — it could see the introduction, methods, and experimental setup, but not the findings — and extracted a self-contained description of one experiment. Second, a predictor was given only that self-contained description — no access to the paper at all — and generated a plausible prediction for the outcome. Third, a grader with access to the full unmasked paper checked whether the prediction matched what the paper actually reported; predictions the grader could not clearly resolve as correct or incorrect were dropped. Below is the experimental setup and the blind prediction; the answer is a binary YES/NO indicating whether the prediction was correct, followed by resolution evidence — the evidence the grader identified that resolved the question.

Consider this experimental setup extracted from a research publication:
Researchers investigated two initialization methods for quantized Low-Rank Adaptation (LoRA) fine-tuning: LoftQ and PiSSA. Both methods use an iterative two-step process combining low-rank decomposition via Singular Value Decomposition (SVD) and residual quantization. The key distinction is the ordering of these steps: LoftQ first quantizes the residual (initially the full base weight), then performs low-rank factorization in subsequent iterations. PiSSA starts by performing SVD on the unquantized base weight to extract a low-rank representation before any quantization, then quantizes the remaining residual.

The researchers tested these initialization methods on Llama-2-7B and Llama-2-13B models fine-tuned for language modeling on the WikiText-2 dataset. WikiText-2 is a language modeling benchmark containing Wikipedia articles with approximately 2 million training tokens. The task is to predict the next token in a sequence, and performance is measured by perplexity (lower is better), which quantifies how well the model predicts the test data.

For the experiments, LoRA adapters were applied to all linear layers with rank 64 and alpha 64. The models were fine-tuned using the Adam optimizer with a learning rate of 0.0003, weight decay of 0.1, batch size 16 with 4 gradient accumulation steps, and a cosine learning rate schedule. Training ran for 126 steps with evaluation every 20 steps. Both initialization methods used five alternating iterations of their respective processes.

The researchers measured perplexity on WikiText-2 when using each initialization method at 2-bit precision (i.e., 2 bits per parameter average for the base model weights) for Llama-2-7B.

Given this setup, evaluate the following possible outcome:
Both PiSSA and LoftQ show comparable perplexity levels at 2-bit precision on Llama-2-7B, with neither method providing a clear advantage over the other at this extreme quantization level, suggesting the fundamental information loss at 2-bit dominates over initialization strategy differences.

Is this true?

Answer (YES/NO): NO